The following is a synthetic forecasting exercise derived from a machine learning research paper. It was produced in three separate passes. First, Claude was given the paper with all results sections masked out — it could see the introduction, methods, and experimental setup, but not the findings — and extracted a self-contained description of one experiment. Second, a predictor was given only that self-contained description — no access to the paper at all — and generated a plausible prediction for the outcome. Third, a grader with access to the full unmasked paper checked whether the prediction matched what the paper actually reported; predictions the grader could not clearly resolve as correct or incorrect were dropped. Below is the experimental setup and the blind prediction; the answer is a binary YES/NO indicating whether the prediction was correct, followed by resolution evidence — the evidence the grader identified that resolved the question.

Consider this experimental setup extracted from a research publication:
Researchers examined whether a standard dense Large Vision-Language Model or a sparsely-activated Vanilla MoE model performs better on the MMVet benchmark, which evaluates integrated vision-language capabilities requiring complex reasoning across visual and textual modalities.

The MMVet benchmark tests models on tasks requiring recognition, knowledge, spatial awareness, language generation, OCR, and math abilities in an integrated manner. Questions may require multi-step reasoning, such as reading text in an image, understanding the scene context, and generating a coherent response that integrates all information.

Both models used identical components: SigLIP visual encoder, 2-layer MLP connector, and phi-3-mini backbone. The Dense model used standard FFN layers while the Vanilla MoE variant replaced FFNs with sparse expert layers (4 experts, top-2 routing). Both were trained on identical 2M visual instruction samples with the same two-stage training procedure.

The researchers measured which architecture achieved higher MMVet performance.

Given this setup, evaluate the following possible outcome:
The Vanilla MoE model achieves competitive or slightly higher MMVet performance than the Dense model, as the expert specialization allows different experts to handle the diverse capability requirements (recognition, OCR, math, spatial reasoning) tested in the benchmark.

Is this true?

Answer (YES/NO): YES